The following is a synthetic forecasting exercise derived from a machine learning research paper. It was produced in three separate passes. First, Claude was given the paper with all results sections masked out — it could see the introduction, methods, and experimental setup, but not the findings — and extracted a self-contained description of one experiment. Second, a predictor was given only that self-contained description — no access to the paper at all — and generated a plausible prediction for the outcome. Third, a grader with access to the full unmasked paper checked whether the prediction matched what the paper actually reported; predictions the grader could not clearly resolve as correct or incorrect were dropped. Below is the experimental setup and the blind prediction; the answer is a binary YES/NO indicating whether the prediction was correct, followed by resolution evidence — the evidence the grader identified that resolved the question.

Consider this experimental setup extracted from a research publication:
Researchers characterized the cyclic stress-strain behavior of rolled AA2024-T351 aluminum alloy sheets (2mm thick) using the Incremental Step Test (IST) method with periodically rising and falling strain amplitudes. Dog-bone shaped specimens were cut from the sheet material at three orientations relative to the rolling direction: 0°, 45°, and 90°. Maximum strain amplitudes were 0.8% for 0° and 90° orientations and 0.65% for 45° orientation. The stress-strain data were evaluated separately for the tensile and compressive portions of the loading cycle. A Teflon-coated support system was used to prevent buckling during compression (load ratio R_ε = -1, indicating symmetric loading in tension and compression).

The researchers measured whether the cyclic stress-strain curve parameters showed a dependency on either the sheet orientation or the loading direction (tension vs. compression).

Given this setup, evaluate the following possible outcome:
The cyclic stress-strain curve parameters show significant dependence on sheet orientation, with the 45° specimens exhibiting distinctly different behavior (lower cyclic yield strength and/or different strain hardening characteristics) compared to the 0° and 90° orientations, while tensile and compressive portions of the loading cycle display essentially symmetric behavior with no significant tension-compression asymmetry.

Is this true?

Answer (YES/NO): NO